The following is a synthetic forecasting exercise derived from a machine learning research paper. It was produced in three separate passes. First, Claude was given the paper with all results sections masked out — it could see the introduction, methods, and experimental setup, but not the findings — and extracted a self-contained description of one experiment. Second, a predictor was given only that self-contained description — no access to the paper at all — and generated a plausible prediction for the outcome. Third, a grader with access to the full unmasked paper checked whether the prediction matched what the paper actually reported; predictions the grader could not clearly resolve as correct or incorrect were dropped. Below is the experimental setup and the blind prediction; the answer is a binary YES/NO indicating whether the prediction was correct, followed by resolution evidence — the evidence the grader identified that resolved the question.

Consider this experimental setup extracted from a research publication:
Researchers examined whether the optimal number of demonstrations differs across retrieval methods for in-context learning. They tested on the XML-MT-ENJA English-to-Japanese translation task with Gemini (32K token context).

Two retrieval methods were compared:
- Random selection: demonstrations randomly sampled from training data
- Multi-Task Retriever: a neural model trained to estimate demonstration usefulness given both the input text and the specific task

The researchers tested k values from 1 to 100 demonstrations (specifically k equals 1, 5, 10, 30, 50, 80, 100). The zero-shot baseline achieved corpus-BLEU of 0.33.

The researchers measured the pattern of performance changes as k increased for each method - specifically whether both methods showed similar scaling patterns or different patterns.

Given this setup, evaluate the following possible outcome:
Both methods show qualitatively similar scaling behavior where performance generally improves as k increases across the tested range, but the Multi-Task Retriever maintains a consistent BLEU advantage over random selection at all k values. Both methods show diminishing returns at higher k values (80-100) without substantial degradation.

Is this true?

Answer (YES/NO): NO